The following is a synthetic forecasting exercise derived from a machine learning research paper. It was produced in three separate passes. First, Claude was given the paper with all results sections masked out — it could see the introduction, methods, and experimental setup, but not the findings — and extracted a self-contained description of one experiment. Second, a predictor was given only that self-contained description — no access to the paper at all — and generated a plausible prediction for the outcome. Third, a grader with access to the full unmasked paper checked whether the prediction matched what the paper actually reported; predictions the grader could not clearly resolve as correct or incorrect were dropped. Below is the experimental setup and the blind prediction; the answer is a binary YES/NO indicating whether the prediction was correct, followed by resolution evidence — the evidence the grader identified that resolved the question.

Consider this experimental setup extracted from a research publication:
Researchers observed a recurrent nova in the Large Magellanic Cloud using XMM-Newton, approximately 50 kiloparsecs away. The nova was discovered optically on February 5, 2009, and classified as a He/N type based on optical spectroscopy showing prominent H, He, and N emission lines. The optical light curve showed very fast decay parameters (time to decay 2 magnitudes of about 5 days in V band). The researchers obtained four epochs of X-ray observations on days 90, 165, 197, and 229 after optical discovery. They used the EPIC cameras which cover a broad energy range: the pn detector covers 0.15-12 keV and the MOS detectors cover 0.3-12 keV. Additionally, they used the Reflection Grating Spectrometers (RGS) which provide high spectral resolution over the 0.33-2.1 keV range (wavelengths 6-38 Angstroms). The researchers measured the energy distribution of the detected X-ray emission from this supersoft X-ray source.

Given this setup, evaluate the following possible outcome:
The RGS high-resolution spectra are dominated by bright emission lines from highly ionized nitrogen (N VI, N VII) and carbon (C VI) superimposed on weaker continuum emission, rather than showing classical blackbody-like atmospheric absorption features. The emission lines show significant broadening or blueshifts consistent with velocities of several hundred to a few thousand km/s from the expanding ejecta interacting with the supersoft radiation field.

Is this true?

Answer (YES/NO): NO